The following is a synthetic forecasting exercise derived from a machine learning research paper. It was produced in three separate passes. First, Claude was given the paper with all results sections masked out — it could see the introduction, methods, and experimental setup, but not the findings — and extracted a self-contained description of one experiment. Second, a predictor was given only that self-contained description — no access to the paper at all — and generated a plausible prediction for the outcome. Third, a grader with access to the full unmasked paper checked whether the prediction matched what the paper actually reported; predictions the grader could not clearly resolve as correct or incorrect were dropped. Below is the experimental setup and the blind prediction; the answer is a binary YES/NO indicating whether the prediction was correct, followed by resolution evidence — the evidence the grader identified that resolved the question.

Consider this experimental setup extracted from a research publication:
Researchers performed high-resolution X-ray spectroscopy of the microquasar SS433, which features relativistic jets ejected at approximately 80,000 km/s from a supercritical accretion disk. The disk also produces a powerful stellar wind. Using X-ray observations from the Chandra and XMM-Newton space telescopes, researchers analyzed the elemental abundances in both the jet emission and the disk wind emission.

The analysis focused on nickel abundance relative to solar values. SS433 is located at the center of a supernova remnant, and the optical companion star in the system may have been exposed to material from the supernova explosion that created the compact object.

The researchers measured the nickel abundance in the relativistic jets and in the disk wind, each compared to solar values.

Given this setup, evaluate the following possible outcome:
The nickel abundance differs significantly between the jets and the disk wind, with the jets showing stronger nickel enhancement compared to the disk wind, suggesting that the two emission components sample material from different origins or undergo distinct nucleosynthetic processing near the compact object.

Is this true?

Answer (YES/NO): NO